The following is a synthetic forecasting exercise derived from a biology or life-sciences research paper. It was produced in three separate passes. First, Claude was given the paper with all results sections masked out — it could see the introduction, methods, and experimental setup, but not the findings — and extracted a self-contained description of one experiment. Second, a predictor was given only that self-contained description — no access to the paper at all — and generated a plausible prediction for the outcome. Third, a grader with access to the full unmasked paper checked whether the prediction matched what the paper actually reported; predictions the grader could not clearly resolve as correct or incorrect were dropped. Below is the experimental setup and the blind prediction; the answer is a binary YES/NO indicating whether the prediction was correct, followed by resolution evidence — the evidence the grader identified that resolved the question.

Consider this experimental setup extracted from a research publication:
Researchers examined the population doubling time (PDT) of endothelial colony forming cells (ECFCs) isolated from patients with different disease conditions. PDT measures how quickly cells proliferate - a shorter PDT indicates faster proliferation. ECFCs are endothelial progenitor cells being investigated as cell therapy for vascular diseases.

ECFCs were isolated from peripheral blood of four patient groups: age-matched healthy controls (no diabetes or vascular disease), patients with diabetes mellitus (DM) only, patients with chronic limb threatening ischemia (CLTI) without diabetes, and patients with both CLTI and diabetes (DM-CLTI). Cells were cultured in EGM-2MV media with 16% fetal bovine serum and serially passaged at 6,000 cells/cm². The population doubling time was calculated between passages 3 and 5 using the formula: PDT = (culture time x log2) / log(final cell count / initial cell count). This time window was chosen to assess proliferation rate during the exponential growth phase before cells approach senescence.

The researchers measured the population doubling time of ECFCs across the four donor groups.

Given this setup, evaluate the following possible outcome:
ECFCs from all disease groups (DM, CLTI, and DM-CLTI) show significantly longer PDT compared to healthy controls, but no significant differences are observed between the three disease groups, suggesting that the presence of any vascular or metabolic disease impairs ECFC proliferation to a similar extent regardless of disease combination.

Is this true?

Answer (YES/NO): NO